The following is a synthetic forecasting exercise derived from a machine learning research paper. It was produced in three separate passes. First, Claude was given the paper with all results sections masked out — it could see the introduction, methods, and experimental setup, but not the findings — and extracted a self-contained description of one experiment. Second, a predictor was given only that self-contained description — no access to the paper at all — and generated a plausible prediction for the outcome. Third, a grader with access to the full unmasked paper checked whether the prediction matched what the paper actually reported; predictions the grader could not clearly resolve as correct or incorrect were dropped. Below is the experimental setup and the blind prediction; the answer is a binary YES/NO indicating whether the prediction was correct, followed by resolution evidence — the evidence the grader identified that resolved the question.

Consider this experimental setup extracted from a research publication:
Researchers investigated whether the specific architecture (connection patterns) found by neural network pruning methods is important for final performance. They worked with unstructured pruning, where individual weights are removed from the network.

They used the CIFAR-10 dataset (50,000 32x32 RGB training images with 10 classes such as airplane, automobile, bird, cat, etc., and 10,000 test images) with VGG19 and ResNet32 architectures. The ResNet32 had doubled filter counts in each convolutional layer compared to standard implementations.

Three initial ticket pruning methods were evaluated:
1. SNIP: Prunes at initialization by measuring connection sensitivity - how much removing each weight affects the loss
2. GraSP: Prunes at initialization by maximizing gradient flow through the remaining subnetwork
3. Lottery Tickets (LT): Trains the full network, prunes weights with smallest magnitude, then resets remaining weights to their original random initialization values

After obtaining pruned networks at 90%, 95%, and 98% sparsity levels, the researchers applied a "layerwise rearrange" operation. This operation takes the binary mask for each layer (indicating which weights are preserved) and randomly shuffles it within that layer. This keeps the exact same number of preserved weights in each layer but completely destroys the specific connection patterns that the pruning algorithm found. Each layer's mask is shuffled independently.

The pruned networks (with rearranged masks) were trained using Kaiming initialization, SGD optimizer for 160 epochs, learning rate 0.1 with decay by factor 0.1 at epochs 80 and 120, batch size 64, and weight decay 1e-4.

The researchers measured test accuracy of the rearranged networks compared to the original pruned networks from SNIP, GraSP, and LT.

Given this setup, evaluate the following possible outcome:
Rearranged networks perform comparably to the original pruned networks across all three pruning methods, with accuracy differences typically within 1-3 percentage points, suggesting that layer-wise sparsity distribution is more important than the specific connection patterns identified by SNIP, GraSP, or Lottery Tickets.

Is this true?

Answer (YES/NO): YES